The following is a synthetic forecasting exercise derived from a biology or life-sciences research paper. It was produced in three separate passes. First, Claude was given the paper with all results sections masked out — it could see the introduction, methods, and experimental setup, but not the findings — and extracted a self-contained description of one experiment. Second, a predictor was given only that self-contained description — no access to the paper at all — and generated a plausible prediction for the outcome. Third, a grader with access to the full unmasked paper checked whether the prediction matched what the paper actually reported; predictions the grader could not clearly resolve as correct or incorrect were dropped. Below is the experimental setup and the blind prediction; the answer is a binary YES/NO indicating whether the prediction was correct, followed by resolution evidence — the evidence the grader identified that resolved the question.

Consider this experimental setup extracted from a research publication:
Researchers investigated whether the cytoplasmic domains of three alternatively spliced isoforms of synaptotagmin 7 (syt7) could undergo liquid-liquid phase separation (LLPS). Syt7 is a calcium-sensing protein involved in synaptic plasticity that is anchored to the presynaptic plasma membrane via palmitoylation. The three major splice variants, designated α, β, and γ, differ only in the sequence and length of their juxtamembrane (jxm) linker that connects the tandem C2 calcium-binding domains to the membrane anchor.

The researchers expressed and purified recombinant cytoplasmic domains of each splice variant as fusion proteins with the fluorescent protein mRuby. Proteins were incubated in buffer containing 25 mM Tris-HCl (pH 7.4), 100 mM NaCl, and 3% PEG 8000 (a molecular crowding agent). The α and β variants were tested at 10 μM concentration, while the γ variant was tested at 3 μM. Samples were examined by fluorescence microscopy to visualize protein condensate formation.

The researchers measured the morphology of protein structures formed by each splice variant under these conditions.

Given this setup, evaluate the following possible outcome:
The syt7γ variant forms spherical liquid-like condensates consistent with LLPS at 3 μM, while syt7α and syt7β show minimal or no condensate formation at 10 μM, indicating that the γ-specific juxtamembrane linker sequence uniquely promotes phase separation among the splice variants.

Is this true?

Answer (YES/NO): NO